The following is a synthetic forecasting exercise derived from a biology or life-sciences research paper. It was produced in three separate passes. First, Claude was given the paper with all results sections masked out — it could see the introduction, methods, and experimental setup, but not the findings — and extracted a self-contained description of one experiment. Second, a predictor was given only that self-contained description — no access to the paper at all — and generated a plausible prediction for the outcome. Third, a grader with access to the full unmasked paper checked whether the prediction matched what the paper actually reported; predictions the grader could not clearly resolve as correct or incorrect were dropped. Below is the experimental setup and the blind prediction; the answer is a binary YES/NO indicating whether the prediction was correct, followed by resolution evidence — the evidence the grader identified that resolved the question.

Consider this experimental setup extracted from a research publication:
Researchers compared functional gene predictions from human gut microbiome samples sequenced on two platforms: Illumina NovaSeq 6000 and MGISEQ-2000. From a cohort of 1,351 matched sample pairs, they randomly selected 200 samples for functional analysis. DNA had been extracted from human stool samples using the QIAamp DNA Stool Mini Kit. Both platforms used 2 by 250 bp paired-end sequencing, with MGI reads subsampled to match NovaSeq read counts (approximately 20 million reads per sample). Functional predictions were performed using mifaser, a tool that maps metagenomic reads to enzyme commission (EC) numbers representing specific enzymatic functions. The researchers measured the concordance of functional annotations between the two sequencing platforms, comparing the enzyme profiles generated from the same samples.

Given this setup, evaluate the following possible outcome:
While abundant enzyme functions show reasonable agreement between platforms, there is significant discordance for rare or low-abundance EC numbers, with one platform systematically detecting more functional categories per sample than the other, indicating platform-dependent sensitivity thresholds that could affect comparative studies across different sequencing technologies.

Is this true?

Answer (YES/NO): NO